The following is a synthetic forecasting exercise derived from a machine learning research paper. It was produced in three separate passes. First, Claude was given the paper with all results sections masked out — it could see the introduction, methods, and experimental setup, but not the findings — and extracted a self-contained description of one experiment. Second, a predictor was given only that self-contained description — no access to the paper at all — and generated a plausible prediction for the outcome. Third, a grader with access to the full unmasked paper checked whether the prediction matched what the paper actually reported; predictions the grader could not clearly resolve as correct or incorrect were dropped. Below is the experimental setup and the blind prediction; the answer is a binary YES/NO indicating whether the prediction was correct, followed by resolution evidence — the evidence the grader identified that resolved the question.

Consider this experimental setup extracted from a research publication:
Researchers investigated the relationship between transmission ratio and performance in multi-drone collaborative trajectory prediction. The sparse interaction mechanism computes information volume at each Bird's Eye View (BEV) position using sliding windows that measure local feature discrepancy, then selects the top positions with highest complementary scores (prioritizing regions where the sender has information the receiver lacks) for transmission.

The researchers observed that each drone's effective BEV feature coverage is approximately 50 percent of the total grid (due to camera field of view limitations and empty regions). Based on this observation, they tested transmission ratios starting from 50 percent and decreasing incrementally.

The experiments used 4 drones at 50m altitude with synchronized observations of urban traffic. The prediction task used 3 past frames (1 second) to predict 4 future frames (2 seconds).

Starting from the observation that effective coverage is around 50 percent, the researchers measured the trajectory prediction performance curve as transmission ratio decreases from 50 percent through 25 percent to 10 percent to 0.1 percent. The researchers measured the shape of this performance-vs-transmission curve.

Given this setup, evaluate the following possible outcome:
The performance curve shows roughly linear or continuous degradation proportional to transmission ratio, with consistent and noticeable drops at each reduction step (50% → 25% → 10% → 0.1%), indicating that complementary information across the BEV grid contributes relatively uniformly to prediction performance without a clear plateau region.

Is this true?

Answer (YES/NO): NO